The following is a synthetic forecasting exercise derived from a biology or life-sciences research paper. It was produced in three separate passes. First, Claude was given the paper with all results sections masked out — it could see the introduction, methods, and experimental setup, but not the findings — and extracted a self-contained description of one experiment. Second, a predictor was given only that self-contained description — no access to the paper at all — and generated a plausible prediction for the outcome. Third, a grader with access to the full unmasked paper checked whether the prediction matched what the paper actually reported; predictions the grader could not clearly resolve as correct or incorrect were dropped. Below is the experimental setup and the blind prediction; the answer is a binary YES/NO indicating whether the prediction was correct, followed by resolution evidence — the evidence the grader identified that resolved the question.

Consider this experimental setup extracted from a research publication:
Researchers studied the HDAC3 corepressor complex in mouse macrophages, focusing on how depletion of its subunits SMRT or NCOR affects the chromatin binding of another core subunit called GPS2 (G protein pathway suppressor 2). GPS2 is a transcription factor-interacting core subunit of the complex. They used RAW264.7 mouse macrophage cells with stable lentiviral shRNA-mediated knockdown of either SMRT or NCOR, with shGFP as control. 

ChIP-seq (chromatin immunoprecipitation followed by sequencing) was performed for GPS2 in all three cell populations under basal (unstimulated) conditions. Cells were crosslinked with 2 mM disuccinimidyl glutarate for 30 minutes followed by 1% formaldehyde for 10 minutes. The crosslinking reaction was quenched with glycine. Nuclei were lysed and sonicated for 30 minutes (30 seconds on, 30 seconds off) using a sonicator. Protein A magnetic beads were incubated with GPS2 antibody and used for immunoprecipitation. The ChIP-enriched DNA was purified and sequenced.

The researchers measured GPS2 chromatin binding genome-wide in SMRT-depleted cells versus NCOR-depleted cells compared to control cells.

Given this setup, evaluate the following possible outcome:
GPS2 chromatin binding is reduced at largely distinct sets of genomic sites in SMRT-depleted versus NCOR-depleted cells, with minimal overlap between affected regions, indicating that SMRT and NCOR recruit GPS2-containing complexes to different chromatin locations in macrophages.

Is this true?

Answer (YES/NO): NO